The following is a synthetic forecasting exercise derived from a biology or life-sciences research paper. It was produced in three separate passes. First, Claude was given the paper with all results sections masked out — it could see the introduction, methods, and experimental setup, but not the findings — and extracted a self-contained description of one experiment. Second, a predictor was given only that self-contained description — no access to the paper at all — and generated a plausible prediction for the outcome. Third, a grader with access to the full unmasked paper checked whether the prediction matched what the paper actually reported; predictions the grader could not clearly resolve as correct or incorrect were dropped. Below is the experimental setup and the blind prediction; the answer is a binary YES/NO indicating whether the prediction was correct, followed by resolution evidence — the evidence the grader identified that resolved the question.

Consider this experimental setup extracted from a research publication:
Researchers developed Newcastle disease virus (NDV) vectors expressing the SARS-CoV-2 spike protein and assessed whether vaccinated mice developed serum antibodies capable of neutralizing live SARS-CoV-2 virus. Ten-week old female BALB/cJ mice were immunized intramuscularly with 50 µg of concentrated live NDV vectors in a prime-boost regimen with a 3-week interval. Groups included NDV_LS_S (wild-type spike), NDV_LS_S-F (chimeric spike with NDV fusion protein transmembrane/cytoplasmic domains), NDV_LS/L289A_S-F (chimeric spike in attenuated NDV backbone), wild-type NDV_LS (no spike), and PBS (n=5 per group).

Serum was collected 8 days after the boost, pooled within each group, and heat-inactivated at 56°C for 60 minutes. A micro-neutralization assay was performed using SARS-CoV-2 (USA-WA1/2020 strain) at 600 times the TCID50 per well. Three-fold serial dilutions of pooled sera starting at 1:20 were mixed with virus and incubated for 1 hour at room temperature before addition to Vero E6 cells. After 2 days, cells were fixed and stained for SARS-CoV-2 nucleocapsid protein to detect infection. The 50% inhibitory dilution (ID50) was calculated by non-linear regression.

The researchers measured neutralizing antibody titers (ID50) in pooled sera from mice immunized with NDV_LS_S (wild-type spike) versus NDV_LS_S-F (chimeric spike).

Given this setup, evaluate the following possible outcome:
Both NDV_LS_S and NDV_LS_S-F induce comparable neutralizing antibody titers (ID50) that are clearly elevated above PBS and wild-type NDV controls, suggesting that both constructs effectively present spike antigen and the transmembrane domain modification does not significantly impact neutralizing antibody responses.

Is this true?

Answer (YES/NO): YES